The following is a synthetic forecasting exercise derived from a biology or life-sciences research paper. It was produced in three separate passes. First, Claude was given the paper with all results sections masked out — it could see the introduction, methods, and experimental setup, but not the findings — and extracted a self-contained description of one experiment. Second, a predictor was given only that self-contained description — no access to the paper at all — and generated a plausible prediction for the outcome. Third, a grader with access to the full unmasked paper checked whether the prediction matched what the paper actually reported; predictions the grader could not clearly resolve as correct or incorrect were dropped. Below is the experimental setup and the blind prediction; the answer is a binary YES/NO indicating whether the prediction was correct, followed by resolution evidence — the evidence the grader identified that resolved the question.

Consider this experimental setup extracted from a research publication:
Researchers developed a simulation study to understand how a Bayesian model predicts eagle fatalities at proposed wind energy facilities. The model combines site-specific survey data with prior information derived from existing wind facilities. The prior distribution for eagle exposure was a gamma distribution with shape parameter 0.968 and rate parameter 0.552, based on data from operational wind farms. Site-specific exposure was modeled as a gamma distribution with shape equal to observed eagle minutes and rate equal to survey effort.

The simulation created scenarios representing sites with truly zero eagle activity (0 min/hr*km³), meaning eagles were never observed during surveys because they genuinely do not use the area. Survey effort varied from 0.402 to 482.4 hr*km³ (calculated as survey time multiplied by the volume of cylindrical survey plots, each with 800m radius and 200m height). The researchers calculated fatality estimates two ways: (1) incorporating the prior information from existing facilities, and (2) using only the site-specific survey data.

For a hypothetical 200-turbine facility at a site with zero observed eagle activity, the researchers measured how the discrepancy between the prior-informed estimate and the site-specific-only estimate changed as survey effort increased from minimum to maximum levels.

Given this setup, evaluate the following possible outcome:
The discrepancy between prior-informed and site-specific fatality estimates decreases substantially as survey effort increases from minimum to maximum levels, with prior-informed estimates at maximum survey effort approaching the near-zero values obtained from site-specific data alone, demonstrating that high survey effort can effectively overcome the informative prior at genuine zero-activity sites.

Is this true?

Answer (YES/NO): YES